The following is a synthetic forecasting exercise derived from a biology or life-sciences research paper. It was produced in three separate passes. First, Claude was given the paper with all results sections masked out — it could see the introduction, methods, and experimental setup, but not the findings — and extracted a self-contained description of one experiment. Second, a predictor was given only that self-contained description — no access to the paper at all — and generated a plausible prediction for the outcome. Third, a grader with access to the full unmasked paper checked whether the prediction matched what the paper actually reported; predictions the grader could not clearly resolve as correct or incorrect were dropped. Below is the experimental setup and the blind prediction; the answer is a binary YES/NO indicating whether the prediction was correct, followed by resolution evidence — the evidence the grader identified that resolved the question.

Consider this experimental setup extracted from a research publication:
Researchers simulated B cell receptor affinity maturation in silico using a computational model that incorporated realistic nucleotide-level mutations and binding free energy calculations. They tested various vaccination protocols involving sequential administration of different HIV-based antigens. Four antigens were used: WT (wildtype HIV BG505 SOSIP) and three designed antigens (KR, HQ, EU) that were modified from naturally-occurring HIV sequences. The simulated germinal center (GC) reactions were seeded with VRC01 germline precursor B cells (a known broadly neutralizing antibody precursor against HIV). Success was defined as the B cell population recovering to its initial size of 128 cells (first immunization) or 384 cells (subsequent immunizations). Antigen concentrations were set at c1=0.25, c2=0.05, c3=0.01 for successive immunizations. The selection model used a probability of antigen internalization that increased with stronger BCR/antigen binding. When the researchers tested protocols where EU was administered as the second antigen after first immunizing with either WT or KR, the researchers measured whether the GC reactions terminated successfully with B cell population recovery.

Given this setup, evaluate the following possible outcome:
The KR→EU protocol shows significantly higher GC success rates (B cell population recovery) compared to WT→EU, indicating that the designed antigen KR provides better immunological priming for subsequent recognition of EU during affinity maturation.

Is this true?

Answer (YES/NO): NO